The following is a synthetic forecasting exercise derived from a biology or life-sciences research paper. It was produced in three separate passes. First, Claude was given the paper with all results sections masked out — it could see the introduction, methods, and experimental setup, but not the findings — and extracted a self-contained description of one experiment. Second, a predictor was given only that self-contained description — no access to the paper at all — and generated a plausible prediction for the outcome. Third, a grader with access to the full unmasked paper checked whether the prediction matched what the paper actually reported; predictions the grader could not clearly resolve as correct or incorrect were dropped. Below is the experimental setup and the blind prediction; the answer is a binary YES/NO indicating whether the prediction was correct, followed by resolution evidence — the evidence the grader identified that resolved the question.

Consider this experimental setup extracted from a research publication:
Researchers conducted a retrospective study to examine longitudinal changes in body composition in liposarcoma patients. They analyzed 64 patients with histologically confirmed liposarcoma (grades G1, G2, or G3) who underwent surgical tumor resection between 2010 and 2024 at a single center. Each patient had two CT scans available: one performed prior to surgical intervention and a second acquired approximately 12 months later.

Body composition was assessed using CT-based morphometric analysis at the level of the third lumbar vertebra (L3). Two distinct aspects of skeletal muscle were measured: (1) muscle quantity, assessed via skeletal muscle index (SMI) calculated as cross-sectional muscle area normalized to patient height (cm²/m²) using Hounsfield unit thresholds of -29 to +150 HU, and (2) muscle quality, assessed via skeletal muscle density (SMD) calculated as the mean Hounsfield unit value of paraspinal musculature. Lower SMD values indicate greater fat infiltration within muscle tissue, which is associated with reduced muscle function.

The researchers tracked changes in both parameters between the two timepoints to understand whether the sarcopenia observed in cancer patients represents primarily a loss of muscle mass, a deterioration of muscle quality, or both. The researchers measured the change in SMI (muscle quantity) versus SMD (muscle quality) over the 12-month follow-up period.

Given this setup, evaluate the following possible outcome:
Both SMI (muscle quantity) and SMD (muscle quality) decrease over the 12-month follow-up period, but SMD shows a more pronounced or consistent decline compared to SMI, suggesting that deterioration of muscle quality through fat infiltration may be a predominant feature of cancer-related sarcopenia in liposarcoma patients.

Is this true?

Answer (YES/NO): NO